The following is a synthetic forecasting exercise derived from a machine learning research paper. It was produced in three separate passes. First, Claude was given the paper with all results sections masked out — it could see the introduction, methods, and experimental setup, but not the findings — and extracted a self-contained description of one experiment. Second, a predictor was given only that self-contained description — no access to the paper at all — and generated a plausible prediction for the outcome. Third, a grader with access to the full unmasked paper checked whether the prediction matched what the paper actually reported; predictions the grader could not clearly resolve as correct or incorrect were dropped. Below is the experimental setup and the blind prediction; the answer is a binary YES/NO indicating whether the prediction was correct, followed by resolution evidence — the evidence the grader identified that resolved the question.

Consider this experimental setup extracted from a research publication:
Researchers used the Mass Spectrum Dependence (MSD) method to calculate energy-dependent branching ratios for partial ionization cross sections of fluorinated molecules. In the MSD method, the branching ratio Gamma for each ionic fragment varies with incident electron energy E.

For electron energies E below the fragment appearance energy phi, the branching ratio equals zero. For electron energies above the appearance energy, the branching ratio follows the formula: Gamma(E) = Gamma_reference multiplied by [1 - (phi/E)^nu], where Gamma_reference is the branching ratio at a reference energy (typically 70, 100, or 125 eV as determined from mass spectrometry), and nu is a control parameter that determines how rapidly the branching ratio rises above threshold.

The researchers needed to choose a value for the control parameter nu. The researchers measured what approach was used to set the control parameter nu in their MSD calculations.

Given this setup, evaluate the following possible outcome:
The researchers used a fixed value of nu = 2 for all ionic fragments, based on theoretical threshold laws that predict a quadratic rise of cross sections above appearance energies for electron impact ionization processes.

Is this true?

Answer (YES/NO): NO